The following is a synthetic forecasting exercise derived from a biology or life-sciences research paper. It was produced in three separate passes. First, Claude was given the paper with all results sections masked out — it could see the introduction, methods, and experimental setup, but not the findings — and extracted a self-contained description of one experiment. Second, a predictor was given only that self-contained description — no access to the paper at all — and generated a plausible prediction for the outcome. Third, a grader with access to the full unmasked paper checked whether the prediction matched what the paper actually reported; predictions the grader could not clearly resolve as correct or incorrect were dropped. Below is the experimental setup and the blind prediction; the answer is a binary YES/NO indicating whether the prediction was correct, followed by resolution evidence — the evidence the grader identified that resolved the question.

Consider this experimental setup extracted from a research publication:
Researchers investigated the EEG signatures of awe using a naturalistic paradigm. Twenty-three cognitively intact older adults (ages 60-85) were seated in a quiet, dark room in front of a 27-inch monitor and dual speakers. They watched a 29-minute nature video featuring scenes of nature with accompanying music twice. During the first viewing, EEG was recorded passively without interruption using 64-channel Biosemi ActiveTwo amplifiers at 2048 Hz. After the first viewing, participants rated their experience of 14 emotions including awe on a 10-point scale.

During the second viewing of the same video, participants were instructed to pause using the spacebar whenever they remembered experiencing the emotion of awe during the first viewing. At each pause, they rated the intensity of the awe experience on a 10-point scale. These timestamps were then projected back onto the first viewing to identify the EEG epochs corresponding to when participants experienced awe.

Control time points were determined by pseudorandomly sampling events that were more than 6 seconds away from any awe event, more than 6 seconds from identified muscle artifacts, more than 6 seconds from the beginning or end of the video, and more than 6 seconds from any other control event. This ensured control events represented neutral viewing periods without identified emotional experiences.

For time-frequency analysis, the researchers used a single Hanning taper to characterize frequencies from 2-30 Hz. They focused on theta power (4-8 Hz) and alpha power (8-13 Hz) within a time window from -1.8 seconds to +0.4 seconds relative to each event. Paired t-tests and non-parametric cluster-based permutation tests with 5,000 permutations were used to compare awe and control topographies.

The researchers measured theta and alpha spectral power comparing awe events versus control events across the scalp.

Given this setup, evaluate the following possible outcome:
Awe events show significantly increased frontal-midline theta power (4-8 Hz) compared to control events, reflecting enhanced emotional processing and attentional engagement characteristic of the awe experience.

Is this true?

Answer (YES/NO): NO